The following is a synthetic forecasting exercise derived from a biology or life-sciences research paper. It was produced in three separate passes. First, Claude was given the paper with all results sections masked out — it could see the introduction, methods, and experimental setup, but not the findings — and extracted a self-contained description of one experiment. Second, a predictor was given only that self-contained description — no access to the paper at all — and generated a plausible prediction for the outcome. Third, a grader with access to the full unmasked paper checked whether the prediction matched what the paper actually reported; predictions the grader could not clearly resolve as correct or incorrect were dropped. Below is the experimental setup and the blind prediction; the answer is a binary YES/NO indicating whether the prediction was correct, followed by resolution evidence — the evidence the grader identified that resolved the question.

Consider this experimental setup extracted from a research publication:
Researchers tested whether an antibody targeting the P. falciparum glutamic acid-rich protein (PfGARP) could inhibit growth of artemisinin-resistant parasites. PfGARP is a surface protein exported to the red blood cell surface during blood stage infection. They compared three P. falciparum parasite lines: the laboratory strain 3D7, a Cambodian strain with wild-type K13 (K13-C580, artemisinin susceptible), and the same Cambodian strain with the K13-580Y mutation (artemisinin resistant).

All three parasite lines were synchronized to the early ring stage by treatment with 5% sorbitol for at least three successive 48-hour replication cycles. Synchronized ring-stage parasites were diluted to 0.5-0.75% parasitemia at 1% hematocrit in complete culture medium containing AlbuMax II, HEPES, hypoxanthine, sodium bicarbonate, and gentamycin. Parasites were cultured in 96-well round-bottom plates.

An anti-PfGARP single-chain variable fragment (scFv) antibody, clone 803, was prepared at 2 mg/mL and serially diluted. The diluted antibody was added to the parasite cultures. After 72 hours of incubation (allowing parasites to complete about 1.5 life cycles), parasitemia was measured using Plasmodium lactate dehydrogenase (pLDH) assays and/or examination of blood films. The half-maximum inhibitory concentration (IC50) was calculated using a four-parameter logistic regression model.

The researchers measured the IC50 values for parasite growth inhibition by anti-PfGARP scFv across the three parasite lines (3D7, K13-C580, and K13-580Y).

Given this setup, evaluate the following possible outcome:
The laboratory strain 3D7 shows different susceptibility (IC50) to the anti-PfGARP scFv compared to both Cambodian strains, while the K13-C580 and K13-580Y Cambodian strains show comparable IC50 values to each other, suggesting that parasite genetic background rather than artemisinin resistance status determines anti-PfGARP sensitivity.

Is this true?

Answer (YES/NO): YES